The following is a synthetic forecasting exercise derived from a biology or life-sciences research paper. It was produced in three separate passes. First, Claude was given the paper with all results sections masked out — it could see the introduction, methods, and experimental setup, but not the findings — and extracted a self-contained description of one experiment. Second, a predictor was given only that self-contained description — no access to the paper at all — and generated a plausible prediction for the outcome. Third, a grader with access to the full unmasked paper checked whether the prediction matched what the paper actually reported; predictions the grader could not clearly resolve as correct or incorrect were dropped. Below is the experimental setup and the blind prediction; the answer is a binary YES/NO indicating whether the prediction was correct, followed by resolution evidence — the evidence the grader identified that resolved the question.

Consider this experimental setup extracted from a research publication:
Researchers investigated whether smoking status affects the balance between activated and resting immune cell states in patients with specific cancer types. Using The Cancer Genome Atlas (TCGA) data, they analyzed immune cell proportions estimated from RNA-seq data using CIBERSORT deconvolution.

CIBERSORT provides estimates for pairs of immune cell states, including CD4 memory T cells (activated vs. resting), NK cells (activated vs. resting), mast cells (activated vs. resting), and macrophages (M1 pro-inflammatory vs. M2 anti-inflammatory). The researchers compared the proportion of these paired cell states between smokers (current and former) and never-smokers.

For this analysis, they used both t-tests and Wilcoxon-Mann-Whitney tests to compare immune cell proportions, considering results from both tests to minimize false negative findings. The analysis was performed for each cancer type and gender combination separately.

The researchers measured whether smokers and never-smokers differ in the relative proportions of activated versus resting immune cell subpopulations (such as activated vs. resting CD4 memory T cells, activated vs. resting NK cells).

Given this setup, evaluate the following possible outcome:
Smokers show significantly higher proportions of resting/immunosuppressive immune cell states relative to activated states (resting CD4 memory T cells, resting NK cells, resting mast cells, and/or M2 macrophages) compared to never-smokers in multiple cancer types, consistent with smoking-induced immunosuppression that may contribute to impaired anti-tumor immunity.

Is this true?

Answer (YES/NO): NO